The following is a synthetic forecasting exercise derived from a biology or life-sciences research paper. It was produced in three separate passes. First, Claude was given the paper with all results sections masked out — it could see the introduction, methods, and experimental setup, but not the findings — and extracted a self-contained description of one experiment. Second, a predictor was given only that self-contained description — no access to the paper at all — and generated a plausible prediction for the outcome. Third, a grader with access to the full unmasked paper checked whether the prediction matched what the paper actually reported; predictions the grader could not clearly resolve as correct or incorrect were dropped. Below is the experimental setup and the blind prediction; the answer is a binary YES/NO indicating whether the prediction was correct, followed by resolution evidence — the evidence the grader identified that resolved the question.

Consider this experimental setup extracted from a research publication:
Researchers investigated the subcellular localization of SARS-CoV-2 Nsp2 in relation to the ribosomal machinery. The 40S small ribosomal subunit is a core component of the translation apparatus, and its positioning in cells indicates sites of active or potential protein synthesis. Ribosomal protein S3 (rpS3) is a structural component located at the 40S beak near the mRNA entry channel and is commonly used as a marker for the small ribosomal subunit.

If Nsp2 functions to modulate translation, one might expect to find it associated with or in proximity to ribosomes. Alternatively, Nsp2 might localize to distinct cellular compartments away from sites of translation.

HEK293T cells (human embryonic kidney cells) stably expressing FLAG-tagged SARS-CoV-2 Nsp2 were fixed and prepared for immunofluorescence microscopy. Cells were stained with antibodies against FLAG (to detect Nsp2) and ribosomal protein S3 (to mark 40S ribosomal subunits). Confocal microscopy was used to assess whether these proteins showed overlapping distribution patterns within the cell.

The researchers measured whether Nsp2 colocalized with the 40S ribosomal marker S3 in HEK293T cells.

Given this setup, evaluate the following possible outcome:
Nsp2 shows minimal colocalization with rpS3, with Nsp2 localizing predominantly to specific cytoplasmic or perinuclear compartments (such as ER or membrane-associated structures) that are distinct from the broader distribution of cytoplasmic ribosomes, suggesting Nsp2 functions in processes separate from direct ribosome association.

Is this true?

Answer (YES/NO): NO